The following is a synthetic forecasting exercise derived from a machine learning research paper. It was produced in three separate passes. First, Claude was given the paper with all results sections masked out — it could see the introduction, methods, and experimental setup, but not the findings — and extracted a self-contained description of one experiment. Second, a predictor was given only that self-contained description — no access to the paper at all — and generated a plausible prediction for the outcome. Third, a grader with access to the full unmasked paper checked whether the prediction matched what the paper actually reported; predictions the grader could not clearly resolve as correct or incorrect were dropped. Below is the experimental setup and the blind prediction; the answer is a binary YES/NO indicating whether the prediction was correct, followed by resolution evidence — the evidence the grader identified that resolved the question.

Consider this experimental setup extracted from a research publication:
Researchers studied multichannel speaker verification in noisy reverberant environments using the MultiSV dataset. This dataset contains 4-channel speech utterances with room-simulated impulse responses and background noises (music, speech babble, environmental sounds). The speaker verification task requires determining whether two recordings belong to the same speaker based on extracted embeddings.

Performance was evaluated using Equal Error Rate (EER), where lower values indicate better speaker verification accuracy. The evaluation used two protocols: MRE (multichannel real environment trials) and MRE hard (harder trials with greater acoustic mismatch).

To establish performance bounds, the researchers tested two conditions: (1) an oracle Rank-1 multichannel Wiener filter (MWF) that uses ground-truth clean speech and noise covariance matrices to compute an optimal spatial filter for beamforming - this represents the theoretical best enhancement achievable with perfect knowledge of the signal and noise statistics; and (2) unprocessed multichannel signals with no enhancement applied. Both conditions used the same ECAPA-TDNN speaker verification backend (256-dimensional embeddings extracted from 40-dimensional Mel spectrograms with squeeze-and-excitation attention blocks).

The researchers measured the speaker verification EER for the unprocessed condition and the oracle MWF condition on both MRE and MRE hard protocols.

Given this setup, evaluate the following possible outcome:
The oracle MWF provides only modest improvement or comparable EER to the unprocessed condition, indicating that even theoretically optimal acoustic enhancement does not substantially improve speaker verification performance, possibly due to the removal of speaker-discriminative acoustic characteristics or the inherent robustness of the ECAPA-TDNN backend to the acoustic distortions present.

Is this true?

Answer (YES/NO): NO